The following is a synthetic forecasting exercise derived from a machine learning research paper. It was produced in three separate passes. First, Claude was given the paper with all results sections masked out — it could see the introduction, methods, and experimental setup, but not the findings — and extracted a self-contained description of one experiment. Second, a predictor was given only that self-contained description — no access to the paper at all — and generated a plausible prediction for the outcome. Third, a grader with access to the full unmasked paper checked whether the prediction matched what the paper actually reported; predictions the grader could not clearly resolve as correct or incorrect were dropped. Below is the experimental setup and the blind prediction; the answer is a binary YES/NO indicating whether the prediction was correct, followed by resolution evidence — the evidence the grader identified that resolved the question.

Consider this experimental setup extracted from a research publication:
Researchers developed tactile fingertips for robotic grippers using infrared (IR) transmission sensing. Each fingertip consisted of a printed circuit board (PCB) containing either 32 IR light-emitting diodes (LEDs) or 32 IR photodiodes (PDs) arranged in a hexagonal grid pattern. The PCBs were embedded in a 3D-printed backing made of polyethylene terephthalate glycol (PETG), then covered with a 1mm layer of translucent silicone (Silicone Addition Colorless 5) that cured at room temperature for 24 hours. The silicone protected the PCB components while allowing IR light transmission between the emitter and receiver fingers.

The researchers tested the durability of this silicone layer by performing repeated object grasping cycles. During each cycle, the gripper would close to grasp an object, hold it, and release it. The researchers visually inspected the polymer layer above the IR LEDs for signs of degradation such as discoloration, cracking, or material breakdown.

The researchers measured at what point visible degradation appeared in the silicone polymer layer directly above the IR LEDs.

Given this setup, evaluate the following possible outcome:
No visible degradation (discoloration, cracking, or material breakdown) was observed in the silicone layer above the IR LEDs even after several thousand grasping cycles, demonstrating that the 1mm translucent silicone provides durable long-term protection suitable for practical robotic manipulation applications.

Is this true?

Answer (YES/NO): NO